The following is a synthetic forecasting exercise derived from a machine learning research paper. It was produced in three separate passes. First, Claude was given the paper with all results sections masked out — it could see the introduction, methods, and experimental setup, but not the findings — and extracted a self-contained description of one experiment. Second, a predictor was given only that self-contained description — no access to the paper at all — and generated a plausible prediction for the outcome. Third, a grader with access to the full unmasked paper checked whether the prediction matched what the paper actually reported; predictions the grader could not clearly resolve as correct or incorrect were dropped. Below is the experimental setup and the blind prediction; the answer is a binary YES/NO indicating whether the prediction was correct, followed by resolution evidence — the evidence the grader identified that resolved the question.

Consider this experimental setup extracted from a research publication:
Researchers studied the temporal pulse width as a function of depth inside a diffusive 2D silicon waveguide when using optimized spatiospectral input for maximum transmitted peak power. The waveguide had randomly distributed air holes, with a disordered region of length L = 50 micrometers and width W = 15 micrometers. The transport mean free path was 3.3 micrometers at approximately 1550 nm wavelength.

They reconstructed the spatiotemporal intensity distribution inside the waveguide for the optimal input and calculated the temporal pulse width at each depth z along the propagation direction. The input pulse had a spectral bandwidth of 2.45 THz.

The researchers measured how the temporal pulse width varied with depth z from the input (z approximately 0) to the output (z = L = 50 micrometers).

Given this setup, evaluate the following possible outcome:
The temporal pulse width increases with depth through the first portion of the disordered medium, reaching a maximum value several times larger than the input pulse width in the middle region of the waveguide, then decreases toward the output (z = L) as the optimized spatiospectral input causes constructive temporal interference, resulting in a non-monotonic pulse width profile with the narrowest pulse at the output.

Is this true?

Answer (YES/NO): NO